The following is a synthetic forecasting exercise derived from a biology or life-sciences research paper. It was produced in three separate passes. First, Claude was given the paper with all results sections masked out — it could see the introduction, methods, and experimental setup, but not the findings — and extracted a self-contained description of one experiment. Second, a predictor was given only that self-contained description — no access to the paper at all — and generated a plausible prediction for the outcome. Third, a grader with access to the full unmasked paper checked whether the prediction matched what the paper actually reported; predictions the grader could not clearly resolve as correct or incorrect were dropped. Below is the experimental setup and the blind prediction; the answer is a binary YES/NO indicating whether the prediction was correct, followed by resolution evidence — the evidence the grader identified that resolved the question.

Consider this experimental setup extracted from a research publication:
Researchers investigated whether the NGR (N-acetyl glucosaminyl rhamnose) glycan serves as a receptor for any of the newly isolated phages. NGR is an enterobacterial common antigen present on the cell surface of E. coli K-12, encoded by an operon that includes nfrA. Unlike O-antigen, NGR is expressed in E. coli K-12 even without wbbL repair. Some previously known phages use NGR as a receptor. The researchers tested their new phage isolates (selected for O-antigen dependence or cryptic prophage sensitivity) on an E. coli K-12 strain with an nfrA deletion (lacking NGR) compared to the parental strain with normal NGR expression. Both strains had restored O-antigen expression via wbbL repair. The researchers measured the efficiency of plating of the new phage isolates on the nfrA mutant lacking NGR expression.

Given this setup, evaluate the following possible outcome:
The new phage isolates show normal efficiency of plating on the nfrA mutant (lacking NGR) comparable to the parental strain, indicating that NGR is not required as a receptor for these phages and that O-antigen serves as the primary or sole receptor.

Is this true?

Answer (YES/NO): YES